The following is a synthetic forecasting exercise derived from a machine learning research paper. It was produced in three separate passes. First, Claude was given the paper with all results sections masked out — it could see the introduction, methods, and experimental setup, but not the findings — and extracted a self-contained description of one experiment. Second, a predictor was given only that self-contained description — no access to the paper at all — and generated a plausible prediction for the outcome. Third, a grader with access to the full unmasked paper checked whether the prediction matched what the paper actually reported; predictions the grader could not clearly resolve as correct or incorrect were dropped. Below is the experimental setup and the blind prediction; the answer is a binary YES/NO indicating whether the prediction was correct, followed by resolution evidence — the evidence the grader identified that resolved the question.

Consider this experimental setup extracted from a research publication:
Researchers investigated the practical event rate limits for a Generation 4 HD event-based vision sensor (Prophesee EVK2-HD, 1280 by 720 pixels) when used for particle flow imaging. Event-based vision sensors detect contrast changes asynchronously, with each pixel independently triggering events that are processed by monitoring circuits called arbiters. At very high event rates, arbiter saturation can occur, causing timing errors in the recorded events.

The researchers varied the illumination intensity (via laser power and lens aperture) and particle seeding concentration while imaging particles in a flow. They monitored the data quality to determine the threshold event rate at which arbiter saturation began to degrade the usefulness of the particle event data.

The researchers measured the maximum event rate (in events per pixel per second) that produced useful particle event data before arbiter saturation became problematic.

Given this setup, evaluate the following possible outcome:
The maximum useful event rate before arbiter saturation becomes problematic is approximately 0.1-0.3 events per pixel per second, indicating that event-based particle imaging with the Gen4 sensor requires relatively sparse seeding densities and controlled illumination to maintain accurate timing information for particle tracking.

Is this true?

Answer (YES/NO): NO